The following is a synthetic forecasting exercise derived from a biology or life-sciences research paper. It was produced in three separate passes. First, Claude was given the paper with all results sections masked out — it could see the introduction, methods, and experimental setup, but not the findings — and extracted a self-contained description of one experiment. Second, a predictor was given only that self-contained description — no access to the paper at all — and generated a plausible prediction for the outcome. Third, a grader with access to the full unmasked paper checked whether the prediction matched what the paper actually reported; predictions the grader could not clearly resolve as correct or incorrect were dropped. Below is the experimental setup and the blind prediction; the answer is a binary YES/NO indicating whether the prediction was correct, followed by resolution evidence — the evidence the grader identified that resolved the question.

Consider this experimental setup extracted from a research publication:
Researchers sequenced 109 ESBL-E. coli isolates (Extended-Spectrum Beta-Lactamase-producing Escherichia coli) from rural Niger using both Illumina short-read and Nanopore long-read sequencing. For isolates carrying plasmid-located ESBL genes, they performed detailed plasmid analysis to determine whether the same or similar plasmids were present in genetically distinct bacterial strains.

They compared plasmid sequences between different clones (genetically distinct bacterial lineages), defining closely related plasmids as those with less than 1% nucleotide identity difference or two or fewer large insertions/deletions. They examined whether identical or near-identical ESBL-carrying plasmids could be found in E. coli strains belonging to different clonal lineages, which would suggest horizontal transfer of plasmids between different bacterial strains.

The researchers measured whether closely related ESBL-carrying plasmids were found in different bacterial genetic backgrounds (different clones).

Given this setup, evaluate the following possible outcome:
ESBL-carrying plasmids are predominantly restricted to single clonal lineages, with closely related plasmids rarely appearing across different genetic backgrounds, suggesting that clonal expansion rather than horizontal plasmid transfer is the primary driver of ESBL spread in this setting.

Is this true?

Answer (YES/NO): NO